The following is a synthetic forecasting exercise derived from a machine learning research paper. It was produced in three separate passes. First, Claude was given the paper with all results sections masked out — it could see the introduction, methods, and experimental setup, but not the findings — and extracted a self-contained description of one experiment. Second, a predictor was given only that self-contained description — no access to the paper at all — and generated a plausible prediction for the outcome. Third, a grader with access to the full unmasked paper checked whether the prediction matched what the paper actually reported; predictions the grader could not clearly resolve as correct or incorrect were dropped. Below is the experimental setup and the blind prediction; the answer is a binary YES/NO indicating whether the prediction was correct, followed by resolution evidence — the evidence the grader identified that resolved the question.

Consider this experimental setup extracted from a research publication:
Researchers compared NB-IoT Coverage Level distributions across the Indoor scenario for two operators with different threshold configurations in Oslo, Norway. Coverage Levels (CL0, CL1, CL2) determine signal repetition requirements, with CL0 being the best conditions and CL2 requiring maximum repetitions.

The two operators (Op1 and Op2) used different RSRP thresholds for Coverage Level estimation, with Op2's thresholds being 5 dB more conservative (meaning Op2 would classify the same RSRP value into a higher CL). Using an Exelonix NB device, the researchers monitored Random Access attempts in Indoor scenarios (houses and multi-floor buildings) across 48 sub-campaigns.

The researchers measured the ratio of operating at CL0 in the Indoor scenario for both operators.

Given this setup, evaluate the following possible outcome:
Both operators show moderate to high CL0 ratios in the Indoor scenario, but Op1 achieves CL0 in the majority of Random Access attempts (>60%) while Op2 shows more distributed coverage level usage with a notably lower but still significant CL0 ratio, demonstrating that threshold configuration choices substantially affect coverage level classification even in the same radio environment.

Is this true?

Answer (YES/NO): YES